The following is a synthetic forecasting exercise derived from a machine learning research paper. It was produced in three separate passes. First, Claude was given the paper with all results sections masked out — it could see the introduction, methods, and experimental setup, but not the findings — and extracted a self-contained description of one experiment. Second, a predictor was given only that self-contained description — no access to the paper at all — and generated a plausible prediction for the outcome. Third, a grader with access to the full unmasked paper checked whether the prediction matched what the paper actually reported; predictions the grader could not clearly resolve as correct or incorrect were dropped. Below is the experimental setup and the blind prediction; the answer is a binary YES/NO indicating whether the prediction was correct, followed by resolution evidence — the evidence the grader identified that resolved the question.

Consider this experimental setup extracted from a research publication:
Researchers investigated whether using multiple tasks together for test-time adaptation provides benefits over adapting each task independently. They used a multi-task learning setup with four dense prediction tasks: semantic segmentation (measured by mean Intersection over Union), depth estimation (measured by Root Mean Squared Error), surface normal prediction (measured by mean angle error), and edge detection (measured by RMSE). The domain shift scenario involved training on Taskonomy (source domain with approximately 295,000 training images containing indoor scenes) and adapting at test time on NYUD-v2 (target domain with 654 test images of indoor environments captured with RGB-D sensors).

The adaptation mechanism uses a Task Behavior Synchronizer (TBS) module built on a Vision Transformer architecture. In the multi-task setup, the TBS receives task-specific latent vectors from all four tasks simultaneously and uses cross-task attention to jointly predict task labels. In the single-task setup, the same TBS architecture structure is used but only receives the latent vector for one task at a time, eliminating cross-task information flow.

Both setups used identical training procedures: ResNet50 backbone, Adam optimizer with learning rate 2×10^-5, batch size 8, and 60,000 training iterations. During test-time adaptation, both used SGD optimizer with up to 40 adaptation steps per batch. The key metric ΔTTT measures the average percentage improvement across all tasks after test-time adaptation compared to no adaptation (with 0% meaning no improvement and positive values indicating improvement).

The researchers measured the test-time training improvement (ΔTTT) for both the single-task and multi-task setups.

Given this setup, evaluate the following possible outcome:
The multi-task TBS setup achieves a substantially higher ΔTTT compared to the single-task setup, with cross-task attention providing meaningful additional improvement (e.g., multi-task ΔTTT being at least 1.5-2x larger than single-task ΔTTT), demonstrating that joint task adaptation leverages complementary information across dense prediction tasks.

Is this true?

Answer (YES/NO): NO